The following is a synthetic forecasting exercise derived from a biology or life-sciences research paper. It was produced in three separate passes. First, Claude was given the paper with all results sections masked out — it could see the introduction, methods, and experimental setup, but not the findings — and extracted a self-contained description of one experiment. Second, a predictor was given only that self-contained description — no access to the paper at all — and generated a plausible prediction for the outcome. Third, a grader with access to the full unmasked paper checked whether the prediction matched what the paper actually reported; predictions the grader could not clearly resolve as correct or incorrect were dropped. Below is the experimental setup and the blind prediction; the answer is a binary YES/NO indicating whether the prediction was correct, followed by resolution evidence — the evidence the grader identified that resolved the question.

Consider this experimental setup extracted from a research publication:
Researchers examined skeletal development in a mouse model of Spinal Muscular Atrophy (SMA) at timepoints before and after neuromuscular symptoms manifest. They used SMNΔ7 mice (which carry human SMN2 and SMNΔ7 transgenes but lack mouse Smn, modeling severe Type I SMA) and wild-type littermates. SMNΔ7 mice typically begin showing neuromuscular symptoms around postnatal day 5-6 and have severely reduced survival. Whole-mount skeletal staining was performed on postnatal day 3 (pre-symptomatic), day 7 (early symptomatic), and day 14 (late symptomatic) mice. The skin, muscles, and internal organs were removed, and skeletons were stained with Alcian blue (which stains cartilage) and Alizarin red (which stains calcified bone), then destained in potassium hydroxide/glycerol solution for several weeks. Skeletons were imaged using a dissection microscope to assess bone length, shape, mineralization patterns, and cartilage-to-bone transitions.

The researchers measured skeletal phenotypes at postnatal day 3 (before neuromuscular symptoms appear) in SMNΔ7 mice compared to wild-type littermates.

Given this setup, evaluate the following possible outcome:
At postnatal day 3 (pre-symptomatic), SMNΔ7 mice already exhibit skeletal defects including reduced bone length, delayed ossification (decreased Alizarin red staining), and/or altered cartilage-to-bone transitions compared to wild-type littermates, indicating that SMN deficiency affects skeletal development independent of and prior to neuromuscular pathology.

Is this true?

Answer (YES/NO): NO